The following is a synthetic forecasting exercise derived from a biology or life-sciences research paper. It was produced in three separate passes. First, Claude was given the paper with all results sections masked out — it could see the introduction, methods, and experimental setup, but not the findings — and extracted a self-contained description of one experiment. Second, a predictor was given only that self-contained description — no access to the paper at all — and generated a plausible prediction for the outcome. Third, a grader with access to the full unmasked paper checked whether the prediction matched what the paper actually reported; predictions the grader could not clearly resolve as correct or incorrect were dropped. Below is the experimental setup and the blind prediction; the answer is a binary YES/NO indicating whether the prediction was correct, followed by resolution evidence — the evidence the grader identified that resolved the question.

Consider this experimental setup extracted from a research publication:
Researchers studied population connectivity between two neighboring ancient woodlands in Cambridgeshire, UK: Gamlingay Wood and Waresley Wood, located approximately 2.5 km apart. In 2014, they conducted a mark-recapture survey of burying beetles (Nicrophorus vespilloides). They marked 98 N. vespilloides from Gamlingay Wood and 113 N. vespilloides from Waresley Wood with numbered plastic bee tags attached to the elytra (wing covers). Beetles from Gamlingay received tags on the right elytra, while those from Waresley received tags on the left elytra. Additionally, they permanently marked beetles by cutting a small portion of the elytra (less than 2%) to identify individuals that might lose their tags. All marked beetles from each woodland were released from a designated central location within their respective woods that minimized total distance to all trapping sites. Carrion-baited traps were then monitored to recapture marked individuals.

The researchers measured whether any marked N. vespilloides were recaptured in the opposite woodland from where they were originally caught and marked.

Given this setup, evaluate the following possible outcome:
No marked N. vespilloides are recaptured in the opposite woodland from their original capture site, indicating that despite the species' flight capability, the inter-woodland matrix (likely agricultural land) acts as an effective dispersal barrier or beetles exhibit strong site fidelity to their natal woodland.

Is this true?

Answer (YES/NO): YES